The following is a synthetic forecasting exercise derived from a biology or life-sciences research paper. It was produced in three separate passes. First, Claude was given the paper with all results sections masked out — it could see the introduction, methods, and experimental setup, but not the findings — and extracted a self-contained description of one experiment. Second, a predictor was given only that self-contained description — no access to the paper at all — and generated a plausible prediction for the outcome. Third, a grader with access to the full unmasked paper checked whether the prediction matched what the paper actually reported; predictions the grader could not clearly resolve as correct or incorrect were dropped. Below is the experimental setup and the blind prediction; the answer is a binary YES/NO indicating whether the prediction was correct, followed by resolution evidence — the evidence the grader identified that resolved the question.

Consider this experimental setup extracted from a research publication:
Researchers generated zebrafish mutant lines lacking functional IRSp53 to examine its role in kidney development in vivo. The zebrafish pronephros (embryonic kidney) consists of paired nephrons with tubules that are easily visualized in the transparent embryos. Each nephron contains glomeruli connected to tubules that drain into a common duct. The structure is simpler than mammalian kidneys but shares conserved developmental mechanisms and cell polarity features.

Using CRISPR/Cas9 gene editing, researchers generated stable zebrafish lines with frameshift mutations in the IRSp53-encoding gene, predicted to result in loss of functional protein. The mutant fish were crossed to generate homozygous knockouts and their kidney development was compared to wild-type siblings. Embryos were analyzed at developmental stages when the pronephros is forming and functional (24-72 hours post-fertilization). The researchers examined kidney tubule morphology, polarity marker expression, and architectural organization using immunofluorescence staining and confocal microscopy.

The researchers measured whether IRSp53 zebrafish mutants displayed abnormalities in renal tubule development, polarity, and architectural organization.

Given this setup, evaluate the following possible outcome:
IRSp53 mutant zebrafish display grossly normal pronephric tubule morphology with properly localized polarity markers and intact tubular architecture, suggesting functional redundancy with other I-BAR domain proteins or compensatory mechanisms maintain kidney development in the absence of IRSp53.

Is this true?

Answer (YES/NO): YES